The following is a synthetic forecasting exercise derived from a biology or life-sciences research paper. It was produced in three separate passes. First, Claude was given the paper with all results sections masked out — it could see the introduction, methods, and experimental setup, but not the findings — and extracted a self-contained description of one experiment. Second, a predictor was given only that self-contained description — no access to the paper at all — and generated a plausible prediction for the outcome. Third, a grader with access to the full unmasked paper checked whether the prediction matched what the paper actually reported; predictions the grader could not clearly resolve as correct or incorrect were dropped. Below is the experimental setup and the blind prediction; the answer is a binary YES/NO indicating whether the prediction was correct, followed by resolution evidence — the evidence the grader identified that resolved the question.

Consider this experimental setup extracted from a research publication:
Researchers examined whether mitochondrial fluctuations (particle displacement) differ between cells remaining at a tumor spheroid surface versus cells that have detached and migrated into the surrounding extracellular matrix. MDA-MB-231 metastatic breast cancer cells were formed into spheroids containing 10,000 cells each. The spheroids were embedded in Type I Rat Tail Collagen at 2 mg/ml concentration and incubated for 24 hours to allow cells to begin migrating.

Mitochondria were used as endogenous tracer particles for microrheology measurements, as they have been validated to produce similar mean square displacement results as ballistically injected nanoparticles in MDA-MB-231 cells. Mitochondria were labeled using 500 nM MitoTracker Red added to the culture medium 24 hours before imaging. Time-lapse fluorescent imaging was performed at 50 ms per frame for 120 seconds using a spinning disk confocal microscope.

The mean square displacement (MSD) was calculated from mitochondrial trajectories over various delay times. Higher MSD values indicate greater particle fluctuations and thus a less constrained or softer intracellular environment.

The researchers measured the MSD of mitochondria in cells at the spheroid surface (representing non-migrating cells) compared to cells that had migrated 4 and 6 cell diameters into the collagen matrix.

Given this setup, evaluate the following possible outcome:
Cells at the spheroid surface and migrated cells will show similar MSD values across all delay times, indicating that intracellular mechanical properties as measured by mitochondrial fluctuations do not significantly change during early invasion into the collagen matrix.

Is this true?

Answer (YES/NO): NO